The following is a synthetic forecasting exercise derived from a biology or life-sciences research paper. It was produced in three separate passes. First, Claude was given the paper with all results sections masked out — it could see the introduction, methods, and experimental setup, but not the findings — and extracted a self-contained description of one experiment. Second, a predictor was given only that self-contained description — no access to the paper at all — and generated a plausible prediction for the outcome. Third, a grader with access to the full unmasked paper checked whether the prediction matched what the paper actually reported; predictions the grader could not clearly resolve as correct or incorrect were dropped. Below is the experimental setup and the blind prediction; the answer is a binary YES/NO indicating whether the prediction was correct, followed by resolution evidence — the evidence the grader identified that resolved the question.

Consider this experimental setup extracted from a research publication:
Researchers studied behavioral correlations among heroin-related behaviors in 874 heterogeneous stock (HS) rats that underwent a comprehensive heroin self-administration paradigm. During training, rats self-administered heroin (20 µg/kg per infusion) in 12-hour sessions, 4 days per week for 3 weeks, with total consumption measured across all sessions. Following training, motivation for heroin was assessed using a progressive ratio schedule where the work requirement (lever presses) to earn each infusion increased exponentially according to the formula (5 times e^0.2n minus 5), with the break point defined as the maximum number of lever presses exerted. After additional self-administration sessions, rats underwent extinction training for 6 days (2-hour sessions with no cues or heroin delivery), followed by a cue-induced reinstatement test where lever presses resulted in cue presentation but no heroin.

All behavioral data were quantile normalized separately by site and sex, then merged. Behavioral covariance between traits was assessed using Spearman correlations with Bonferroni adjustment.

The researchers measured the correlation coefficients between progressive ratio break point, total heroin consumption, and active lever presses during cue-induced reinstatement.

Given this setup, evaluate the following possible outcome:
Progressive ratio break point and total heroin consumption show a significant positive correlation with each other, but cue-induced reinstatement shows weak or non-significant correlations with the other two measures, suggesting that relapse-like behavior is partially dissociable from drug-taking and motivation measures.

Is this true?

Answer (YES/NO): NO